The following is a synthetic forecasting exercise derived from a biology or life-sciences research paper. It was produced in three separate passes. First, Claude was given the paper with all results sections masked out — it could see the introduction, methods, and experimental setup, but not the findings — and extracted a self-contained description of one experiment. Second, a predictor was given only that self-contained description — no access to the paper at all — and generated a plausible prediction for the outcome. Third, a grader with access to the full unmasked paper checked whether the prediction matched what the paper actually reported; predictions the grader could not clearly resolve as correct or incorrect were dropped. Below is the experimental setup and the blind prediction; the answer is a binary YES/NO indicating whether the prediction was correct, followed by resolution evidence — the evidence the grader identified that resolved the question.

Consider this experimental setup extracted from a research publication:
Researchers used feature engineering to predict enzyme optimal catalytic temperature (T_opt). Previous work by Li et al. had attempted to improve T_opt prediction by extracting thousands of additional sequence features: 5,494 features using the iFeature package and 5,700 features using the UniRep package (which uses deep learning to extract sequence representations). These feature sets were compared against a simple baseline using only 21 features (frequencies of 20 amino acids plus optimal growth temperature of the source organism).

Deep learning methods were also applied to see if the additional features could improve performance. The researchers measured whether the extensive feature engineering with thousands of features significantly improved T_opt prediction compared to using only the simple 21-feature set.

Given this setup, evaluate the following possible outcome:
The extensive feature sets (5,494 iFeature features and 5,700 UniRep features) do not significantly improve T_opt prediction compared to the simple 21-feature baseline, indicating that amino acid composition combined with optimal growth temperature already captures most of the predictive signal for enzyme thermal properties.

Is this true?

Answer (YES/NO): YES